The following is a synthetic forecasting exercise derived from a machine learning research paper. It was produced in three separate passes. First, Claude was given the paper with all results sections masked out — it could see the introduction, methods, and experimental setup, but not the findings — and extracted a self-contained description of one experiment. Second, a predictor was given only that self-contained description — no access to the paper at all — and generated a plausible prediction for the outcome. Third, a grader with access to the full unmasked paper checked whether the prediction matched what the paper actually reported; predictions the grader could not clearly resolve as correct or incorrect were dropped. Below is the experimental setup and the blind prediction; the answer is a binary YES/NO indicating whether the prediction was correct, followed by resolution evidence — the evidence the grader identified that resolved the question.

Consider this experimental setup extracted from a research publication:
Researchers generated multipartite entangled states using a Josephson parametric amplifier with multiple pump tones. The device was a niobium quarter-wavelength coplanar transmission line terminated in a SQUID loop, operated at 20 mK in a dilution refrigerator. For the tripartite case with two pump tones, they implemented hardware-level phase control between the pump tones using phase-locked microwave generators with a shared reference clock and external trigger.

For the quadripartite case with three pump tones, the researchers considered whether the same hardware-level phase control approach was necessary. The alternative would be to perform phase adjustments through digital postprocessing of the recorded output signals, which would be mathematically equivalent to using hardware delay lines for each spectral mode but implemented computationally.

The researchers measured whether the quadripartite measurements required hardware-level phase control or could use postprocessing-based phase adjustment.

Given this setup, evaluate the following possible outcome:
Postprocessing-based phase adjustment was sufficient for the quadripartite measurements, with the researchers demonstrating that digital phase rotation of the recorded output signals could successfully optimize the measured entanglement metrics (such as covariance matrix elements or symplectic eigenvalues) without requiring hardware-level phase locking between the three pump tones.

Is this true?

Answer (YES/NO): NO